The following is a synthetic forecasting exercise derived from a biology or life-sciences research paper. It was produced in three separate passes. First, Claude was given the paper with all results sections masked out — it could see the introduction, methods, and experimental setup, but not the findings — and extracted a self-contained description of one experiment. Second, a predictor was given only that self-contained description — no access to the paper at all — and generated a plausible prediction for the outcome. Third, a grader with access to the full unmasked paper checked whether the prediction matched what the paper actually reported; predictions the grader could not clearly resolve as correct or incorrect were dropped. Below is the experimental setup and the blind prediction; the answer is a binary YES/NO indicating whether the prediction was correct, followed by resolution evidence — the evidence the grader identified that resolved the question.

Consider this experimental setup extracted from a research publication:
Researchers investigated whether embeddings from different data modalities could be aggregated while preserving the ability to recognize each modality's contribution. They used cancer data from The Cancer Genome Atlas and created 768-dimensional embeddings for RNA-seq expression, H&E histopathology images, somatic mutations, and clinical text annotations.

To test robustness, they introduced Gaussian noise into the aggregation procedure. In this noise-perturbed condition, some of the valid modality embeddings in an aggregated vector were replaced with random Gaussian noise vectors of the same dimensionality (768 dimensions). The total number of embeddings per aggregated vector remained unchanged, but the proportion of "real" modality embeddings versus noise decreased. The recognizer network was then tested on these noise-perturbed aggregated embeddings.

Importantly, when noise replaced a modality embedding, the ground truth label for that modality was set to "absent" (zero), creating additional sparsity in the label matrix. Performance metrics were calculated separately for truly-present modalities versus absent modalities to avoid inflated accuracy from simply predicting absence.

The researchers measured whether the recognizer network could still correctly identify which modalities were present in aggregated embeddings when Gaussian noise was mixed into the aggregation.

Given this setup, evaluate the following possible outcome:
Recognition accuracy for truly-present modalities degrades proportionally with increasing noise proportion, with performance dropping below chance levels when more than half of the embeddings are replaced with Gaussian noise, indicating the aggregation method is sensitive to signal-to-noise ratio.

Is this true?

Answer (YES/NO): NO